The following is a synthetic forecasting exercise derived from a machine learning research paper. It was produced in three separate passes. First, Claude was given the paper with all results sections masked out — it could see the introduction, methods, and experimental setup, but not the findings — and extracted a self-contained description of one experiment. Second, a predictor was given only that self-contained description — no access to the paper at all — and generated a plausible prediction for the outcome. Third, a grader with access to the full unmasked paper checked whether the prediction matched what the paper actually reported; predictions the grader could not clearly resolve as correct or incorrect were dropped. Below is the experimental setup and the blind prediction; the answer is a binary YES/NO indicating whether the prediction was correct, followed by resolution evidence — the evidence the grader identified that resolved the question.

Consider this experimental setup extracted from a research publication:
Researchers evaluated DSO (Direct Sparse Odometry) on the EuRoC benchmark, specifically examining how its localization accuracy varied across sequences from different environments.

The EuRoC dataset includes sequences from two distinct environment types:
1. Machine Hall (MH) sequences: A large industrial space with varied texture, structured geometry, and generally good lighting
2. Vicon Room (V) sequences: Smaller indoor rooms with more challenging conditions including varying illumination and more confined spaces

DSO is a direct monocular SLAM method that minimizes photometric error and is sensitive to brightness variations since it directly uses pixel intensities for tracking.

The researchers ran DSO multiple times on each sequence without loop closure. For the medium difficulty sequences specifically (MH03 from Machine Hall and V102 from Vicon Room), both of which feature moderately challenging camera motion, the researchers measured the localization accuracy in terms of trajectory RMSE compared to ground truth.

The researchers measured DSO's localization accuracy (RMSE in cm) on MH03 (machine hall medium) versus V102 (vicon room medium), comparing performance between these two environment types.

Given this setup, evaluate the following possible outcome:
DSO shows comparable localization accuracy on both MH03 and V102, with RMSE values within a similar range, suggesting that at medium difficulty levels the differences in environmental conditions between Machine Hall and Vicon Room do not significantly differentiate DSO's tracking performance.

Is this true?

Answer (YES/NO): NO